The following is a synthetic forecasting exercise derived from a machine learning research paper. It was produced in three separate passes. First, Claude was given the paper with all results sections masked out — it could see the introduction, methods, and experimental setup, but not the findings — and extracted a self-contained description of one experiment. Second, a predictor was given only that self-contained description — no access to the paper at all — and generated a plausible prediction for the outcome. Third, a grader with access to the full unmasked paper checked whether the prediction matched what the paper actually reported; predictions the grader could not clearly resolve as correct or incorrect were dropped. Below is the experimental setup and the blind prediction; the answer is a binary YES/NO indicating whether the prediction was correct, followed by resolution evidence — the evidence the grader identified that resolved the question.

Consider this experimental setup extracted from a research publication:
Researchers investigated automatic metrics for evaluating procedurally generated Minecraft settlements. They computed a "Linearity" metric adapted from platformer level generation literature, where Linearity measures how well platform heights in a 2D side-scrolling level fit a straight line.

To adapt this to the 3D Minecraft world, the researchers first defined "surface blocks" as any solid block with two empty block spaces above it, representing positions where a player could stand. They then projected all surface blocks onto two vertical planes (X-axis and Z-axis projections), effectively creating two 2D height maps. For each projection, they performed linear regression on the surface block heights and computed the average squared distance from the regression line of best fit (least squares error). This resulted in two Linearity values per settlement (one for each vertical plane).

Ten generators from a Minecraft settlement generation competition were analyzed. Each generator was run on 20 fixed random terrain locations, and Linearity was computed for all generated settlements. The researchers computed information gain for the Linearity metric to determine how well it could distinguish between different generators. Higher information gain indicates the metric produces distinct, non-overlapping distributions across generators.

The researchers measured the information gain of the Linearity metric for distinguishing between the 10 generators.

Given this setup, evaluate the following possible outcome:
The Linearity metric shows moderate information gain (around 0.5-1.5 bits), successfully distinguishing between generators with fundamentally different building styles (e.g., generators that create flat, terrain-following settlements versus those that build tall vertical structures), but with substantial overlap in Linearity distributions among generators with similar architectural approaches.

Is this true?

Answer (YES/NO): NO